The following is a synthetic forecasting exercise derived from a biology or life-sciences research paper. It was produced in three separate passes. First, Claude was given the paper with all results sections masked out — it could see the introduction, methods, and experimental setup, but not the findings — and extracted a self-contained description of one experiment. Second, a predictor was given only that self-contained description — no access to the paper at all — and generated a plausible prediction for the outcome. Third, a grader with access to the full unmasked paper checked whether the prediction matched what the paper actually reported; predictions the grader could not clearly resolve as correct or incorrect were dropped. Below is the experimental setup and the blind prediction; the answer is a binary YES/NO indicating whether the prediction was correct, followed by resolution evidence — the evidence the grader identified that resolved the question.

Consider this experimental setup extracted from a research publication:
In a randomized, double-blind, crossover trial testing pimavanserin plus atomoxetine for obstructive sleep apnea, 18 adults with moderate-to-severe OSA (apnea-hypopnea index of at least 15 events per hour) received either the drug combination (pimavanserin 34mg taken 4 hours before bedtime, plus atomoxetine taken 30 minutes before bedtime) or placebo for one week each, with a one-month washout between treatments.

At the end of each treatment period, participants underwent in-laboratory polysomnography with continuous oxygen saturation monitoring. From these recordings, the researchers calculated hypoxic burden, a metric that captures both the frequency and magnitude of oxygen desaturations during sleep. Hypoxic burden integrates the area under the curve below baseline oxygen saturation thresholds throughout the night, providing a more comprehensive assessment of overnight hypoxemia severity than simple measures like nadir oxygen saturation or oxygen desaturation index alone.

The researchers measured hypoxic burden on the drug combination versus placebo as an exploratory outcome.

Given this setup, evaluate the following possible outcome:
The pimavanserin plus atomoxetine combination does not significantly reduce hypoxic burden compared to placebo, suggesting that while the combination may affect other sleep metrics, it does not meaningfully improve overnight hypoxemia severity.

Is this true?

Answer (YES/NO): NO